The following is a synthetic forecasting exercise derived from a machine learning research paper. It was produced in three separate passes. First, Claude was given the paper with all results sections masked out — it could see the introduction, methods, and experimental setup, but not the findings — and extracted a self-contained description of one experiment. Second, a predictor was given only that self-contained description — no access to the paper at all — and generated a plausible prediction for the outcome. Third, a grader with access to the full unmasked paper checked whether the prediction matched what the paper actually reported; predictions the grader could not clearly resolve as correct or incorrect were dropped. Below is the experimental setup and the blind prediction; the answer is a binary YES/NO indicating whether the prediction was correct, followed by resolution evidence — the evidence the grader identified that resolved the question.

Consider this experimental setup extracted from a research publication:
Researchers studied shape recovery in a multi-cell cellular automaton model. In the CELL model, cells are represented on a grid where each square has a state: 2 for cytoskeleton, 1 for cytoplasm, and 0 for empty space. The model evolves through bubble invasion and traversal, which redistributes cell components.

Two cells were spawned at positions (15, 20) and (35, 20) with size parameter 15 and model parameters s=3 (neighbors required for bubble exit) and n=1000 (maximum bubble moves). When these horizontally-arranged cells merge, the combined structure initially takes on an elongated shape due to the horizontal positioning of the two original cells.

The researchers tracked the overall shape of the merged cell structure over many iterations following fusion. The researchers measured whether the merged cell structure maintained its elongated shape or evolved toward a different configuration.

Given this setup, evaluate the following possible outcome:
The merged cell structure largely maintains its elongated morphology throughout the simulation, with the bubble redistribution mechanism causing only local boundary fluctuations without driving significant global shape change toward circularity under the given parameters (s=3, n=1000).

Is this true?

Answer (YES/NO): NO